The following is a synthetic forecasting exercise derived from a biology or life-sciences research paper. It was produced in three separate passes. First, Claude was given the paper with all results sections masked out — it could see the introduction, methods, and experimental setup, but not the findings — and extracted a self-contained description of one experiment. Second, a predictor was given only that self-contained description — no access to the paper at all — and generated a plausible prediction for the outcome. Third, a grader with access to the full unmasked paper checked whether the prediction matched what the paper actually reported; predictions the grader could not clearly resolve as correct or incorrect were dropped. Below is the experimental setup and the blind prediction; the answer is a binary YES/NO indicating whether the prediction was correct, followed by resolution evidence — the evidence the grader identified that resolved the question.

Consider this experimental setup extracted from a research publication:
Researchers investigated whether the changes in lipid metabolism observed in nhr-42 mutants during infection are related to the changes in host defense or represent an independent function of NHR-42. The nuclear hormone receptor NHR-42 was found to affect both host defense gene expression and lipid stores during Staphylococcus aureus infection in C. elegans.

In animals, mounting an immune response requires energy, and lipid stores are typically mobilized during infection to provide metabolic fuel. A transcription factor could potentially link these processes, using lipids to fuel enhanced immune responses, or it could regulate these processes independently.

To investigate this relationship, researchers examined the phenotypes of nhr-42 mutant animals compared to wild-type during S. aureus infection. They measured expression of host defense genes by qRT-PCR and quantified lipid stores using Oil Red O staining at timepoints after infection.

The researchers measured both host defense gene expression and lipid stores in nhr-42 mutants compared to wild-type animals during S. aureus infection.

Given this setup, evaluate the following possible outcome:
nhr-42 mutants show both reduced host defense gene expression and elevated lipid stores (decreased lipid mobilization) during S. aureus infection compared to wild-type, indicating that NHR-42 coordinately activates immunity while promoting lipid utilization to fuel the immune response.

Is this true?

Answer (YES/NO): NO